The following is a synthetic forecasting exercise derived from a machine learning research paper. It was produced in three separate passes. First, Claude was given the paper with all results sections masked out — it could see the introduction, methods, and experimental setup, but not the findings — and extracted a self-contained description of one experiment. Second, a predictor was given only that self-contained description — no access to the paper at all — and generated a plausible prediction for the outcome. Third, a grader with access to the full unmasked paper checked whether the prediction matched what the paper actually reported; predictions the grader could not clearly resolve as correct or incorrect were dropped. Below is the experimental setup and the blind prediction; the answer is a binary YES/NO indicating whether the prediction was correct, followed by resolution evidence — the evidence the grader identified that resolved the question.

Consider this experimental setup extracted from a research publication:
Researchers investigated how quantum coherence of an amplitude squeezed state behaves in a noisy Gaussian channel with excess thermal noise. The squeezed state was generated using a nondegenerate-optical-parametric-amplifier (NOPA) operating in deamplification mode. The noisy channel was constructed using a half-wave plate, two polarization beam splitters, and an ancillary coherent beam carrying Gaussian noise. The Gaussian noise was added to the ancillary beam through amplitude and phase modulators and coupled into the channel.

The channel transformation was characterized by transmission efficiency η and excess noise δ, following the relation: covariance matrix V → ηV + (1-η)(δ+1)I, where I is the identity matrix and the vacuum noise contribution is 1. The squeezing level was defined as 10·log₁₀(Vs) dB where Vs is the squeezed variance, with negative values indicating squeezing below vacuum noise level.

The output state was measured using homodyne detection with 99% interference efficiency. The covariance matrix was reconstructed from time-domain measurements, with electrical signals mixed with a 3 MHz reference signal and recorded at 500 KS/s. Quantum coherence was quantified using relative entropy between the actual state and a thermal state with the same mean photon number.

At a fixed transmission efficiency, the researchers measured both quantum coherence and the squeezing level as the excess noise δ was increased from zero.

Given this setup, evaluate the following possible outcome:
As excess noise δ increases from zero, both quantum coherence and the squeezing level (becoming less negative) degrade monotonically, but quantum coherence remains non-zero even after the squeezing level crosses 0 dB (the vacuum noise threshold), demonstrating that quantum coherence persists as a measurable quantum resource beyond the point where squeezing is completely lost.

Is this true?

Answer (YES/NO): YES